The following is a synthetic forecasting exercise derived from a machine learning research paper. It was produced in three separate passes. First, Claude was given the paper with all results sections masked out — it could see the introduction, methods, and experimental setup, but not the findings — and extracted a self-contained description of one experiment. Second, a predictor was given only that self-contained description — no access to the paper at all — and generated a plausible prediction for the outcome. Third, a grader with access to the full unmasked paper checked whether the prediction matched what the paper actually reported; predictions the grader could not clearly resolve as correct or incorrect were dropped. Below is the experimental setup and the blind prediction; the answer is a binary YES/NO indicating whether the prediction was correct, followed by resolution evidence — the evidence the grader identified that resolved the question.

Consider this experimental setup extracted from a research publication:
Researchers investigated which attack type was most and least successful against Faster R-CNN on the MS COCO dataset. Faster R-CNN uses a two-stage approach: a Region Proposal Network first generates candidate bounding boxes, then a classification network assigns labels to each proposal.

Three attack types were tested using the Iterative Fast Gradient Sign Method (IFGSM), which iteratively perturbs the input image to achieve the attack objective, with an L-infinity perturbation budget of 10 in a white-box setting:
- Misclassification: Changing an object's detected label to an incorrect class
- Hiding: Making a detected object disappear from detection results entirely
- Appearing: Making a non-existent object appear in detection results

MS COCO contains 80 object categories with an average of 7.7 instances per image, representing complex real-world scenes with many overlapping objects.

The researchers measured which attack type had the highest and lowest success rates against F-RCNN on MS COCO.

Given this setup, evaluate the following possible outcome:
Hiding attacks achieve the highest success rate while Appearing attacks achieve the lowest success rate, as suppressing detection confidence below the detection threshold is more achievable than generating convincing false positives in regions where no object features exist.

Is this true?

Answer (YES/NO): NO